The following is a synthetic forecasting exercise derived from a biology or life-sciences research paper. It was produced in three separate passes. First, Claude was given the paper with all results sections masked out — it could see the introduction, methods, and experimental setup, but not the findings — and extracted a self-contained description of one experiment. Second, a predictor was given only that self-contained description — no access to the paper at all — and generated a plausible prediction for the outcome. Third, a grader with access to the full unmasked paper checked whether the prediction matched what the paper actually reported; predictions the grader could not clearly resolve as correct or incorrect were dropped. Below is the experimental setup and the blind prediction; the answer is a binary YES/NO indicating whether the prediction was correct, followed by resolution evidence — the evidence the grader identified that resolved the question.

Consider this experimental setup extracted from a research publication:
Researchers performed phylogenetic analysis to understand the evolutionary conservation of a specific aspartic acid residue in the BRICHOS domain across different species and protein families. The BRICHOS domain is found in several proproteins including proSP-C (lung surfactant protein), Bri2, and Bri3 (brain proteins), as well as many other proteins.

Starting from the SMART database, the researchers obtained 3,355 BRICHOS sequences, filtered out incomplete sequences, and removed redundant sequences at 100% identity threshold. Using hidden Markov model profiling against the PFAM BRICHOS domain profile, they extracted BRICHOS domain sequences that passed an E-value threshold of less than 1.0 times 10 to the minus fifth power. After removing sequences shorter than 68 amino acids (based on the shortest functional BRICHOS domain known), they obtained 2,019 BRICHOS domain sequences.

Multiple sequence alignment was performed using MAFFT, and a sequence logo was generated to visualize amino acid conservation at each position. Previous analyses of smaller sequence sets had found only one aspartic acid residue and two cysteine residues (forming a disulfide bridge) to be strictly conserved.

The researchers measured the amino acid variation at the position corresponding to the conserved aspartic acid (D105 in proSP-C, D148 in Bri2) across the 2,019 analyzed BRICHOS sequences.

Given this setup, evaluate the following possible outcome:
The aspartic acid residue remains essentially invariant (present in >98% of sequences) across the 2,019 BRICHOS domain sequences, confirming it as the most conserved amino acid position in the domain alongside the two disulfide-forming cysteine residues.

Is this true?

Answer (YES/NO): NO